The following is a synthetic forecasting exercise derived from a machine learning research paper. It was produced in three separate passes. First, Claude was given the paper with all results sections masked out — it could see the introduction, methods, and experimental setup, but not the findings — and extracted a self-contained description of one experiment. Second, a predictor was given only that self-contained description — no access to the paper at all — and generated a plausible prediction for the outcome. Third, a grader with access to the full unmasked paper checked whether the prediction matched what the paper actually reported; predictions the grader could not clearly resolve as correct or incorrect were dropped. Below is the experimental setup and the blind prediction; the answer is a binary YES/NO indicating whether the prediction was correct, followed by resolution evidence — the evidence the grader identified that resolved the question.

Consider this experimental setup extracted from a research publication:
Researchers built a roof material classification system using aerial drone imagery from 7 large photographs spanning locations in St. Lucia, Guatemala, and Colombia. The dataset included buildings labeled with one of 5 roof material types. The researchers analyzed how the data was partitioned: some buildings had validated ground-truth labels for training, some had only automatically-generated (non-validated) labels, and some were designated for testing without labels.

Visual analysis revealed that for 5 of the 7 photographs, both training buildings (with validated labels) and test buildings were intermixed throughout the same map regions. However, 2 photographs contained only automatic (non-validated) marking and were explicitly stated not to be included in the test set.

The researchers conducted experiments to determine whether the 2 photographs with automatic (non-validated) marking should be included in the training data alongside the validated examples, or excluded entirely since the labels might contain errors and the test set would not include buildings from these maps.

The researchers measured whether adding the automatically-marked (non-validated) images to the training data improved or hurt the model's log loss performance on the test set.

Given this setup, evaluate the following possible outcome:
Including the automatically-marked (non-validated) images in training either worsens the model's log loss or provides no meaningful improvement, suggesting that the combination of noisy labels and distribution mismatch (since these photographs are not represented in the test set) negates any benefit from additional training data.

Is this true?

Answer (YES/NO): NO